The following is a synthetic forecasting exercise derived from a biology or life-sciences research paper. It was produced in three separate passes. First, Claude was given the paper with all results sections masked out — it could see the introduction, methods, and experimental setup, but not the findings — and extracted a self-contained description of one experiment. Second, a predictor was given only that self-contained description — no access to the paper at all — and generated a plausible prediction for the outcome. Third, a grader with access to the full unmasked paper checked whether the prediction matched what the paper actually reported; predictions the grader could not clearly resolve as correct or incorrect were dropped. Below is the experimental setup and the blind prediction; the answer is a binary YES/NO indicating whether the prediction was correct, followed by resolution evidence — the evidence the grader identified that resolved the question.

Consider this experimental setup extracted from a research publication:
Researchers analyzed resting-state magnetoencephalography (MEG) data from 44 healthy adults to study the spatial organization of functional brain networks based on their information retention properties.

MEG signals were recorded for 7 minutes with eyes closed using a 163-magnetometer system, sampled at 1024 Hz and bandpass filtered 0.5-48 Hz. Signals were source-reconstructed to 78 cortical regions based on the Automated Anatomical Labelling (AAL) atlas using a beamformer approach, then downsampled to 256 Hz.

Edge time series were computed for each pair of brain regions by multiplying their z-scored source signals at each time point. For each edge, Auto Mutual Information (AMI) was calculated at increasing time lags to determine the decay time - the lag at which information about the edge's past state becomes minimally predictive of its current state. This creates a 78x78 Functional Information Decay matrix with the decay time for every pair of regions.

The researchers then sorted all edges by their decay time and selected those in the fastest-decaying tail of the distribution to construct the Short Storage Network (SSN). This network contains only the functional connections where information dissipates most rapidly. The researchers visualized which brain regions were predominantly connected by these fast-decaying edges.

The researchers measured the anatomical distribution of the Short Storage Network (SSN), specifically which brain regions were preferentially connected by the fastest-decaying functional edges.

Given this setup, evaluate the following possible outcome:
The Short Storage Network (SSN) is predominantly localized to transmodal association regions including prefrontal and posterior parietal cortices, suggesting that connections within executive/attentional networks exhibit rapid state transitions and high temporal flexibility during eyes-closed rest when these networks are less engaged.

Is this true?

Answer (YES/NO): NO